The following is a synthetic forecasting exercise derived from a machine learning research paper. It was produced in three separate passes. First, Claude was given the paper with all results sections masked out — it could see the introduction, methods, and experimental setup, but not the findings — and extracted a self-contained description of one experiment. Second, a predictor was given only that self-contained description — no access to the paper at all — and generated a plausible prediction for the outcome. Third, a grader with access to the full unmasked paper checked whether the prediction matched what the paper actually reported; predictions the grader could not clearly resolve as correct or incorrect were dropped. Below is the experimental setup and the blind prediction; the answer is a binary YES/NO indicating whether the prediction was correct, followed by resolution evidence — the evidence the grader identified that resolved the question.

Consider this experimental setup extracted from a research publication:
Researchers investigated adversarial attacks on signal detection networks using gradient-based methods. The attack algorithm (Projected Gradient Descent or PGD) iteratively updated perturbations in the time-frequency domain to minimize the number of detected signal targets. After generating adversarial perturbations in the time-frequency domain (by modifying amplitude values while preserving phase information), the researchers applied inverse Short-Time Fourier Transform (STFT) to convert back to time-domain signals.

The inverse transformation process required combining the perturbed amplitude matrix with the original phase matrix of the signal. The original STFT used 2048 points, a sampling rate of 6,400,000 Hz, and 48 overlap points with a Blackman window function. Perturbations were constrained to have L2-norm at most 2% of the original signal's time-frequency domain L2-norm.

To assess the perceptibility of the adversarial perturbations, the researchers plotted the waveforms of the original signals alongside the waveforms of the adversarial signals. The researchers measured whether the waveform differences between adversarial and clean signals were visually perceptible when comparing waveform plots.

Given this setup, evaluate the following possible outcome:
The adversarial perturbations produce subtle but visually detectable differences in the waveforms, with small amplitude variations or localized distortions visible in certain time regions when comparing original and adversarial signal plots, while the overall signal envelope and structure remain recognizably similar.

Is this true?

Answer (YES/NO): NO